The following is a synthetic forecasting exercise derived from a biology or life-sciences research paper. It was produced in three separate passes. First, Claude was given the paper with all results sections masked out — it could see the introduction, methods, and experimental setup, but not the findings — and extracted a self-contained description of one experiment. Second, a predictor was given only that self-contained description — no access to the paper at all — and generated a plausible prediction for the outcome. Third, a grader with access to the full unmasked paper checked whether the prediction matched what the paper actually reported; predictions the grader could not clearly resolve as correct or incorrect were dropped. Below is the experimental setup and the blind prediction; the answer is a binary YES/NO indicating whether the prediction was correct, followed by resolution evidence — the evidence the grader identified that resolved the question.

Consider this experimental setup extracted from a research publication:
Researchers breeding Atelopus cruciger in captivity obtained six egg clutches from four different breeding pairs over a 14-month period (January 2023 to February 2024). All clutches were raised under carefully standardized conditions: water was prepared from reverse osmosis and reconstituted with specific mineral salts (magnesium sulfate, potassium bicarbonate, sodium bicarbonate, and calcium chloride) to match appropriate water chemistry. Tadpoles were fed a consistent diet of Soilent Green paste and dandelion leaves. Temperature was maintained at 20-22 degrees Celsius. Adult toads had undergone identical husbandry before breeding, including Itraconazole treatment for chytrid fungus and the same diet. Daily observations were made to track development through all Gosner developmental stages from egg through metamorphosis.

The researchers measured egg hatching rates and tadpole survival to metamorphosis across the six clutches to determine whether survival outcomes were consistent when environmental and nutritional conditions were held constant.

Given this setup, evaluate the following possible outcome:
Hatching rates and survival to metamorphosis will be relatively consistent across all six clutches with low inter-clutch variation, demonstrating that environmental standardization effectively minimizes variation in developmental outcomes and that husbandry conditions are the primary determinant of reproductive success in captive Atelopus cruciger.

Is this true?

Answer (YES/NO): NO